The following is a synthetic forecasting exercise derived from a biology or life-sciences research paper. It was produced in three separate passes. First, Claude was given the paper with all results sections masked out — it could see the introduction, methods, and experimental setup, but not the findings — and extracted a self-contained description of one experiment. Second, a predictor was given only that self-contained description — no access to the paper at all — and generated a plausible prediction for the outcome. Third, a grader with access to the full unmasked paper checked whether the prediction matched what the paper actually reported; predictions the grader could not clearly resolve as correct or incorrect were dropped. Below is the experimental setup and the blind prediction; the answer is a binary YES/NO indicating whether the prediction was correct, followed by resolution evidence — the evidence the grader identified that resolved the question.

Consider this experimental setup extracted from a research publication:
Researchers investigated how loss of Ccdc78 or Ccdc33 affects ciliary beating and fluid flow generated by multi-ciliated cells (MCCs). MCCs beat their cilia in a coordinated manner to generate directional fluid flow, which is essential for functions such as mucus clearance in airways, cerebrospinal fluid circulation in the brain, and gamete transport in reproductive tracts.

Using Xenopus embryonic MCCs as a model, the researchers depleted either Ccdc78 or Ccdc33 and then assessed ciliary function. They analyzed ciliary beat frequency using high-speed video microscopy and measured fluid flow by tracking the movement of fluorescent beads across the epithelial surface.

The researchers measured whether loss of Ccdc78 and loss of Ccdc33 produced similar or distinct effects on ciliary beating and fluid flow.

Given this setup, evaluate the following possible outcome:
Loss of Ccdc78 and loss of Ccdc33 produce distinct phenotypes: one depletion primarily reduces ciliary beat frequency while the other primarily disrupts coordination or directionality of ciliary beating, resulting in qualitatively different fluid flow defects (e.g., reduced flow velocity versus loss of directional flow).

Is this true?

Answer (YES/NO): NO